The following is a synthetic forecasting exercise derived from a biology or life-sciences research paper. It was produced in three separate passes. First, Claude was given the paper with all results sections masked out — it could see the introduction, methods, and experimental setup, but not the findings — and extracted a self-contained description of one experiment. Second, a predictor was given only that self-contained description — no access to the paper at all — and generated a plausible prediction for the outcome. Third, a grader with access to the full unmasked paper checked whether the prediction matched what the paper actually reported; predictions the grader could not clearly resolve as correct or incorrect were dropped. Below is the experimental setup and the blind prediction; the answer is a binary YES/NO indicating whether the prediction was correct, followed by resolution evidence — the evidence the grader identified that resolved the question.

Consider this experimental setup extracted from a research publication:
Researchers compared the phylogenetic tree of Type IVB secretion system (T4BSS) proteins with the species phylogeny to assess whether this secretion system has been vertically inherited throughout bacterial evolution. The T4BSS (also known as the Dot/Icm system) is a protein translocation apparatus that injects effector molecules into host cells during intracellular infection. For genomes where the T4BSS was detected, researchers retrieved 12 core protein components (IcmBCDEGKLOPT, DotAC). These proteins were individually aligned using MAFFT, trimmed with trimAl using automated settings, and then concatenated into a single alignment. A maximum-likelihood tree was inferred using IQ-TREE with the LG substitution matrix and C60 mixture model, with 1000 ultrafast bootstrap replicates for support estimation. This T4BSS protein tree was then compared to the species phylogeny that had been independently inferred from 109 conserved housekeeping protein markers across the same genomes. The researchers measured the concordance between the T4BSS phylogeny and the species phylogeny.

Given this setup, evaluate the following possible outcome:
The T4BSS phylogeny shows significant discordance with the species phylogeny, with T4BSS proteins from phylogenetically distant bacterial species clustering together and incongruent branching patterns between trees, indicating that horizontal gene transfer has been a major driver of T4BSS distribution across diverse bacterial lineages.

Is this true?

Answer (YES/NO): NO